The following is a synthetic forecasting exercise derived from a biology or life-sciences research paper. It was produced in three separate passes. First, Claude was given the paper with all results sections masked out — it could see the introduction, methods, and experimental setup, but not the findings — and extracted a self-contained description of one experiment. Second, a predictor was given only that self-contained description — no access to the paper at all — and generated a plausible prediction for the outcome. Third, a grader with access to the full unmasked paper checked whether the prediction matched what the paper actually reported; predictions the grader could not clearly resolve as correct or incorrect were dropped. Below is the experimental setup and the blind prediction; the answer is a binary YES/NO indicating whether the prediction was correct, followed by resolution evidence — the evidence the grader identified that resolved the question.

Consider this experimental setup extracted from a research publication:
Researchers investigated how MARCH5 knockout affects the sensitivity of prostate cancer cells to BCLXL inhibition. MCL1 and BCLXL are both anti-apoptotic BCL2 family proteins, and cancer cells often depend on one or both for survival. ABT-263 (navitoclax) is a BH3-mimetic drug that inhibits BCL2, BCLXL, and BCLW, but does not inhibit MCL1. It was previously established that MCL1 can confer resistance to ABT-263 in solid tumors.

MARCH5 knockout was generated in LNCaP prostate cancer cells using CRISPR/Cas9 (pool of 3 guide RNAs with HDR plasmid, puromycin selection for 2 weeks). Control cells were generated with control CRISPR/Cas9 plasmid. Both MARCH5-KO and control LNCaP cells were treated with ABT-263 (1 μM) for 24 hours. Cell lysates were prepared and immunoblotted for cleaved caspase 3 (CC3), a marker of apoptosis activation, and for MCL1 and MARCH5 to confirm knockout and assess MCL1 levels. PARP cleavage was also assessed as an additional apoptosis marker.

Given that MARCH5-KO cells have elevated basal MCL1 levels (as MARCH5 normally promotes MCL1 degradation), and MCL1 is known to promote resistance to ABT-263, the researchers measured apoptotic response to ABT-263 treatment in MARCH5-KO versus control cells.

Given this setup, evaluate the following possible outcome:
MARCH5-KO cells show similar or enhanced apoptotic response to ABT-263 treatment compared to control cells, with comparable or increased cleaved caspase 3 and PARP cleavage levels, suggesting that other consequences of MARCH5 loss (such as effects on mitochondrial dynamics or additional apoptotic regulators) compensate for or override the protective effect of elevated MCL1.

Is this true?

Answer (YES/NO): YES